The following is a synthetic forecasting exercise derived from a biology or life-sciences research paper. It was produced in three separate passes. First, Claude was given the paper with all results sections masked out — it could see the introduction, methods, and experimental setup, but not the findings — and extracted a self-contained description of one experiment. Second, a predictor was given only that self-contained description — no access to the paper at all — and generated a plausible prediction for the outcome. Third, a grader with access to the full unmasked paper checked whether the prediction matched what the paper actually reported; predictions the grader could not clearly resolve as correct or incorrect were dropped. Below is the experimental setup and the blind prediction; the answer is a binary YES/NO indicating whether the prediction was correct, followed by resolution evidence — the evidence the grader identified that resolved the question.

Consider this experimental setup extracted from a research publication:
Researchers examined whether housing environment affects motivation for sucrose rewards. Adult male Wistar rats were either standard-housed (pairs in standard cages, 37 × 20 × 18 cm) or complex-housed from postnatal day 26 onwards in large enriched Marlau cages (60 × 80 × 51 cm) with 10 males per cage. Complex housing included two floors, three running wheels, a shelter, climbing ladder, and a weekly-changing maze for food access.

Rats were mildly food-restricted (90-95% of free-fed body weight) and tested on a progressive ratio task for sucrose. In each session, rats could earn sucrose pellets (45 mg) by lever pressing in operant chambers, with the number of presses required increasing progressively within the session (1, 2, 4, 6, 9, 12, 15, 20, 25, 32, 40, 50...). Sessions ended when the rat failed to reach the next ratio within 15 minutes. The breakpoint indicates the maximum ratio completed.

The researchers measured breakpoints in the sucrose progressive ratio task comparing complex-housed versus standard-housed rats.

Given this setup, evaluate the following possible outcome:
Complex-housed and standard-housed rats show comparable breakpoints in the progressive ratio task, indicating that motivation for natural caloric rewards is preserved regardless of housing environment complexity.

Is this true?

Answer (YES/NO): YES